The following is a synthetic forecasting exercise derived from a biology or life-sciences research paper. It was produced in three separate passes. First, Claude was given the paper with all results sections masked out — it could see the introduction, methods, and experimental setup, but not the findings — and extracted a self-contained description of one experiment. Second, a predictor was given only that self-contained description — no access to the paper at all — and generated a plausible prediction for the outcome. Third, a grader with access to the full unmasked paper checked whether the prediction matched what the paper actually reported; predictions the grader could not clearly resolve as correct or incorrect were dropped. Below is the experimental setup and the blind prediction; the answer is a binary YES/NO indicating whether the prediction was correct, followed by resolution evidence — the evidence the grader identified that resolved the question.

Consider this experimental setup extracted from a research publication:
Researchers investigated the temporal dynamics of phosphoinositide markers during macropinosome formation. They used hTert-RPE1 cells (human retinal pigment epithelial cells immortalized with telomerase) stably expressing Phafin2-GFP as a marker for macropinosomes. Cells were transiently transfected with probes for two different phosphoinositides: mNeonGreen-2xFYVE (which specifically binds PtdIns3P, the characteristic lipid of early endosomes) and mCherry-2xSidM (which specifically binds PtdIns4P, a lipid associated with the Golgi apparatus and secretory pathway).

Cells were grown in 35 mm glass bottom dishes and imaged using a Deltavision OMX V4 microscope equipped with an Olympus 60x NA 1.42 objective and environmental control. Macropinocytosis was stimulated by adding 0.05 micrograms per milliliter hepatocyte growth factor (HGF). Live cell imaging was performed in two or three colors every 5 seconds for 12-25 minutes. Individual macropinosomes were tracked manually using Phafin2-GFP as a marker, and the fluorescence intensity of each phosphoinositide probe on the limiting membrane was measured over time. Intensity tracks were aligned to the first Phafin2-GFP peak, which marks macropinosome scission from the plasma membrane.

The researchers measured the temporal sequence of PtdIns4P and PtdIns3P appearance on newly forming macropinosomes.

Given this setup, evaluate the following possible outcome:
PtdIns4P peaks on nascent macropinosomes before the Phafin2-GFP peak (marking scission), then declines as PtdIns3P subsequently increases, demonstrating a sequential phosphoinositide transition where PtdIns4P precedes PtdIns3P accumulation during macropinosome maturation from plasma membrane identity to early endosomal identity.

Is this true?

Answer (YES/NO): NO